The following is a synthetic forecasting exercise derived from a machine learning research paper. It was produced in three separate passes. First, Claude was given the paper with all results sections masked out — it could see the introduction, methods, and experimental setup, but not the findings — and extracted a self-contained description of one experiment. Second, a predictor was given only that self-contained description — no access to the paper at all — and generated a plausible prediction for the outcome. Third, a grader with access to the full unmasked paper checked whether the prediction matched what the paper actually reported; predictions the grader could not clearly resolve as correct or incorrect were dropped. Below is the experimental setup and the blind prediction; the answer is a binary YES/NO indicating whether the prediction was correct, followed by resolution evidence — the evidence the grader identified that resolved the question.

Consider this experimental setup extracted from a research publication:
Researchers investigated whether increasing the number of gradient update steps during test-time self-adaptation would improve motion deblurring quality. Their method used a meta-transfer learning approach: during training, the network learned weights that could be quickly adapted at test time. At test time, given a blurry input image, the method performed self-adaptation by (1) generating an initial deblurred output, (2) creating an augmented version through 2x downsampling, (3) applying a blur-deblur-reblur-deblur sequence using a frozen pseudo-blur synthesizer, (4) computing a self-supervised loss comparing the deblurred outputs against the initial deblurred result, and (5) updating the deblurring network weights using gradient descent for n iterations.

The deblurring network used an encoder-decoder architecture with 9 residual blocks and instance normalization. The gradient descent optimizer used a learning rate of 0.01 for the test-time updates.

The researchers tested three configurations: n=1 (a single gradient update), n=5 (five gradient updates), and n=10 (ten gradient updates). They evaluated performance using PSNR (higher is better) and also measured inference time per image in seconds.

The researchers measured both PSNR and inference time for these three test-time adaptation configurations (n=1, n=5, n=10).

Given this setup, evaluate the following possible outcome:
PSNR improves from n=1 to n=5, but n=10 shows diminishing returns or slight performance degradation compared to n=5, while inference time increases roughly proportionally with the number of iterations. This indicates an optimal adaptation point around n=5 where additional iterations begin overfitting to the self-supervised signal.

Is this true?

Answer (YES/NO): NO